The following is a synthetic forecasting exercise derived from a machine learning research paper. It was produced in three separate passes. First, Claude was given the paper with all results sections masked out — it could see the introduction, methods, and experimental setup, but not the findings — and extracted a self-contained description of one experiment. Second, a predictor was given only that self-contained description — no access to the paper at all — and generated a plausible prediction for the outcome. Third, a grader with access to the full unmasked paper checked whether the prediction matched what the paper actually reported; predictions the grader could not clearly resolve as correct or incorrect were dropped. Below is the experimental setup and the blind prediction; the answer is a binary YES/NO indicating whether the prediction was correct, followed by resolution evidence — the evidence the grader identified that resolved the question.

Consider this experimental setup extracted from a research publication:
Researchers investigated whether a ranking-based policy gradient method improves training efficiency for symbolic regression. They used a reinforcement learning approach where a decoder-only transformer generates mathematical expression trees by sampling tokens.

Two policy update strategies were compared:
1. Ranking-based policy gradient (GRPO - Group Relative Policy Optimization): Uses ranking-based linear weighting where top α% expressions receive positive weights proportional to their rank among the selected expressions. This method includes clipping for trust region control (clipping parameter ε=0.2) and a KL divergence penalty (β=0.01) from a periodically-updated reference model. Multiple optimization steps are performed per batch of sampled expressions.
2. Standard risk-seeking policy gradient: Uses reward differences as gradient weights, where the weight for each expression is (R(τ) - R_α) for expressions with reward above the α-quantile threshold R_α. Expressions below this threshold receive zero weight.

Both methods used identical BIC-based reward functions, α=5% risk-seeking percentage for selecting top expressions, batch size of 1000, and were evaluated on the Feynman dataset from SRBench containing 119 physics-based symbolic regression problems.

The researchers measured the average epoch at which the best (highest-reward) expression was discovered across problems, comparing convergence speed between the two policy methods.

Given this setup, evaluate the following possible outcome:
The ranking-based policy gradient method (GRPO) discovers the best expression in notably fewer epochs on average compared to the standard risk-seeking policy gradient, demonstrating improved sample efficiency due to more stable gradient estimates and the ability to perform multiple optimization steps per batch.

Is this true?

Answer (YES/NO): YES